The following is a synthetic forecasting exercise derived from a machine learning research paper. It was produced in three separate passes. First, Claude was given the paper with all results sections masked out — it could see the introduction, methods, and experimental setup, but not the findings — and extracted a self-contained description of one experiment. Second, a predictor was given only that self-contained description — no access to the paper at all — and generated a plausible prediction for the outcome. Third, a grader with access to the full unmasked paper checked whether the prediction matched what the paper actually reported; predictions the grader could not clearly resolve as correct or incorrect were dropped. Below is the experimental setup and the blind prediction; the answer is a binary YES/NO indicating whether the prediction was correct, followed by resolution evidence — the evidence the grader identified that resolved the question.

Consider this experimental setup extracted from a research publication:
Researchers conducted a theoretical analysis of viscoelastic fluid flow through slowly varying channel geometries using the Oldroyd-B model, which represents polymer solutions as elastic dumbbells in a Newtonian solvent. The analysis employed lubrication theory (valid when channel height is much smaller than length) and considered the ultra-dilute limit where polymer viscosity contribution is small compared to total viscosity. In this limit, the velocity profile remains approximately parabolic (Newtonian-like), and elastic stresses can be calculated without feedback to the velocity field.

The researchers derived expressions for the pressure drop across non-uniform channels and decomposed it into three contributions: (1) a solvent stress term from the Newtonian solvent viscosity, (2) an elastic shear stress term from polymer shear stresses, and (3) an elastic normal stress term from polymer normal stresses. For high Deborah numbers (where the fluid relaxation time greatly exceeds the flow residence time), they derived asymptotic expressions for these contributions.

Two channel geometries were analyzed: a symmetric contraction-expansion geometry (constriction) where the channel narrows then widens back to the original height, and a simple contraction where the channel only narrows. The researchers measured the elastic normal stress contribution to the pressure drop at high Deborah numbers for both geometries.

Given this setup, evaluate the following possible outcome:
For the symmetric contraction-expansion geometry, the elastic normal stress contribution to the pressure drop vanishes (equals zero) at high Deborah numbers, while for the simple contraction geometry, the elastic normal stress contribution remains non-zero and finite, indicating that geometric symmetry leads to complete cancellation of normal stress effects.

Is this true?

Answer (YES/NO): YES